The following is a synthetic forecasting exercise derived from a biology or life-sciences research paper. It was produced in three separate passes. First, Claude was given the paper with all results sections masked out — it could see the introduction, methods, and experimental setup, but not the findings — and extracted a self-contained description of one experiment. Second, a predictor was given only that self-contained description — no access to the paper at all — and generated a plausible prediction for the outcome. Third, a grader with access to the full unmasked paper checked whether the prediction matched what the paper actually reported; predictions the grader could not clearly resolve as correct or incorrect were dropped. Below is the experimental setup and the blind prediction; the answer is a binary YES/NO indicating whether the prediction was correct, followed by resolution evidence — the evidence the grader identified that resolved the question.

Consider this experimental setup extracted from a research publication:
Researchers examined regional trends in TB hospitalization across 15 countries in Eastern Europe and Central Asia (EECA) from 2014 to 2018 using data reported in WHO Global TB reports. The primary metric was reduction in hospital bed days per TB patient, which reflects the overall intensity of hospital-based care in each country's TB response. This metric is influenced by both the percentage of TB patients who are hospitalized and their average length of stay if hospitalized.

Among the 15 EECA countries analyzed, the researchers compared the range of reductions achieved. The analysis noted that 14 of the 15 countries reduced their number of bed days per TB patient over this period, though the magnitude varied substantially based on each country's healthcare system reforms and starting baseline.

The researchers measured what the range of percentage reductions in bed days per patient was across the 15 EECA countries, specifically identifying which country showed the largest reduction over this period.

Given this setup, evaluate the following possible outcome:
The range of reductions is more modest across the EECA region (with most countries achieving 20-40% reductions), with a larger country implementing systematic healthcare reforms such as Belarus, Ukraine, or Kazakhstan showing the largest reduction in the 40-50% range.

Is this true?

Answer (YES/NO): NO